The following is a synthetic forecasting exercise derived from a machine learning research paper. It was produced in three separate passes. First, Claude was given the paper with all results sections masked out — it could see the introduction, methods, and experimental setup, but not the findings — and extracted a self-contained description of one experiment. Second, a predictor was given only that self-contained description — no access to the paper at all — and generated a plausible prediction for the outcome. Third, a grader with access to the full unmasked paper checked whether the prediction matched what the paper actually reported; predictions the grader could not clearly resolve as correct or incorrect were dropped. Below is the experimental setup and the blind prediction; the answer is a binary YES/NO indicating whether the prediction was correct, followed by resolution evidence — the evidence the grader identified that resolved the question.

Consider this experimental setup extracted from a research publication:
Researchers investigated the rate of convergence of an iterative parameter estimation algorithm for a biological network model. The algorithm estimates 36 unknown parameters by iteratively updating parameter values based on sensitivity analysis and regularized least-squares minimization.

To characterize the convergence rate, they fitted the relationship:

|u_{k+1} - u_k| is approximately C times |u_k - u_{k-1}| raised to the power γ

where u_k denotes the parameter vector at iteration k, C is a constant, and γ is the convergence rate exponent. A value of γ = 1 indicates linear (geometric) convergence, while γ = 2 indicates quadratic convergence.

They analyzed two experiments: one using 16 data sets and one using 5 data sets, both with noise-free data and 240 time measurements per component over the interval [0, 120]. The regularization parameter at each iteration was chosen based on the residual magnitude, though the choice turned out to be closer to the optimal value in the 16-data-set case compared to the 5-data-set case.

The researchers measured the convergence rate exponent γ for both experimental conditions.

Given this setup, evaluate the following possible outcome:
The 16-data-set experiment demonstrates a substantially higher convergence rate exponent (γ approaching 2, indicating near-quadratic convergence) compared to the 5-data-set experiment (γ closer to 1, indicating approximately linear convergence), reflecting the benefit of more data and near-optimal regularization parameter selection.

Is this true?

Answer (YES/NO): NO